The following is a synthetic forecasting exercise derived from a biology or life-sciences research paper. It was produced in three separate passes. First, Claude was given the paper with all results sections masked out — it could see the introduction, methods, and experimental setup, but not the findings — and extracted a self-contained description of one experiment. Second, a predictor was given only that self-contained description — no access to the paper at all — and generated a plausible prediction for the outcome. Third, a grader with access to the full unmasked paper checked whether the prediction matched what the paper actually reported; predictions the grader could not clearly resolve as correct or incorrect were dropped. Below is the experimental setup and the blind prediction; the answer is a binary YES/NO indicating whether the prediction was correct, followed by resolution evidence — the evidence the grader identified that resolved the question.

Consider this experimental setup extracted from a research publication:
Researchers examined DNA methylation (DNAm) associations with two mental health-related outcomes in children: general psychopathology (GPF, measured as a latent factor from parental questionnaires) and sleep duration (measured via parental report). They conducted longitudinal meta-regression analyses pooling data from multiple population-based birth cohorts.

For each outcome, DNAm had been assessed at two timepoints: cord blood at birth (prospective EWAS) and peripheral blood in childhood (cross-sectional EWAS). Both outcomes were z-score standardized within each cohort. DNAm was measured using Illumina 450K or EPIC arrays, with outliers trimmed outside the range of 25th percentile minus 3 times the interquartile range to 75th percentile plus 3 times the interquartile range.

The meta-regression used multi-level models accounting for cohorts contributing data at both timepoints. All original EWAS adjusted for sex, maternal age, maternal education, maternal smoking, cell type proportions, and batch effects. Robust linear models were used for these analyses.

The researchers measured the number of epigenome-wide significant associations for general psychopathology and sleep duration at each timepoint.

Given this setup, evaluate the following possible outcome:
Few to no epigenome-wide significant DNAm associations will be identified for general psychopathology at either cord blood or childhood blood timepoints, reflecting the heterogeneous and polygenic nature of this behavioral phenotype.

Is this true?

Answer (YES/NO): YES